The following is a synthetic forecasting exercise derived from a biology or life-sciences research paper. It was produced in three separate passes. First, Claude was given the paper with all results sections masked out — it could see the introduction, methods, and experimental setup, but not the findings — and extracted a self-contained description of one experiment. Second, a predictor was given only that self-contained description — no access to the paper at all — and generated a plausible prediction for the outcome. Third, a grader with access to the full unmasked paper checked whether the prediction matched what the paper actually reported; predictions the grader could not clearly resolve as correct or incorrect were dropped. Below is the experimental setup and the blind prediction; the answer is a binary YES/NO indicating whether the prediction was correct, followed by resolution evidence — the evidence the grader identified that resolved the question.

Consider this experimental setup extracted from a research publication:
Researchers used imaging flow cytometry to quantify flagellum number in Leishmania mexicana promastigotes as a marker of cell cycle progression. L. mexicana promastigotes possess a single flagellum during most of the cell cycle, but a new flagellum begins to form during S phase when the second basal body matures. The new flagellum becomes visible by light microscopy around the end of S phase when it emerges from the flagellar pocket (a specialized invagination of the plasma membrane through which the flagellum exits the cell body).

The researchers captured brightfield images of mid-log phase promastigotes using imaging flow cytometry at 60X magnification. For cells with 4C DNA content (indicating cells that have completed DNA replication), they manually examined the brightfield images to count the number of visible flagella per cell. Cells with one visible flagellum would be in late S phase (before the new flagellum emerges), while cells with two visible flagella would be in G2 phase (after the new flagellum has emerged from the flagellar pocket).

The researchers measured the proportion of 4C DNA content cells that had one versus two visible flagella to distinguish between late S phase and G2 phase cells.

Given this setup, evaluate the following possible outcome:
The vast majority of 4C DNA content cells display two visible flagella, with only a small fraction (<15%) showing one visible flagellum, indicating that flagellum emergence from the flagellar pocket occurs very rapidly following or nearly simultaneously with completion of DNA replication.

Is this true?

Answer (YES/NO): NO